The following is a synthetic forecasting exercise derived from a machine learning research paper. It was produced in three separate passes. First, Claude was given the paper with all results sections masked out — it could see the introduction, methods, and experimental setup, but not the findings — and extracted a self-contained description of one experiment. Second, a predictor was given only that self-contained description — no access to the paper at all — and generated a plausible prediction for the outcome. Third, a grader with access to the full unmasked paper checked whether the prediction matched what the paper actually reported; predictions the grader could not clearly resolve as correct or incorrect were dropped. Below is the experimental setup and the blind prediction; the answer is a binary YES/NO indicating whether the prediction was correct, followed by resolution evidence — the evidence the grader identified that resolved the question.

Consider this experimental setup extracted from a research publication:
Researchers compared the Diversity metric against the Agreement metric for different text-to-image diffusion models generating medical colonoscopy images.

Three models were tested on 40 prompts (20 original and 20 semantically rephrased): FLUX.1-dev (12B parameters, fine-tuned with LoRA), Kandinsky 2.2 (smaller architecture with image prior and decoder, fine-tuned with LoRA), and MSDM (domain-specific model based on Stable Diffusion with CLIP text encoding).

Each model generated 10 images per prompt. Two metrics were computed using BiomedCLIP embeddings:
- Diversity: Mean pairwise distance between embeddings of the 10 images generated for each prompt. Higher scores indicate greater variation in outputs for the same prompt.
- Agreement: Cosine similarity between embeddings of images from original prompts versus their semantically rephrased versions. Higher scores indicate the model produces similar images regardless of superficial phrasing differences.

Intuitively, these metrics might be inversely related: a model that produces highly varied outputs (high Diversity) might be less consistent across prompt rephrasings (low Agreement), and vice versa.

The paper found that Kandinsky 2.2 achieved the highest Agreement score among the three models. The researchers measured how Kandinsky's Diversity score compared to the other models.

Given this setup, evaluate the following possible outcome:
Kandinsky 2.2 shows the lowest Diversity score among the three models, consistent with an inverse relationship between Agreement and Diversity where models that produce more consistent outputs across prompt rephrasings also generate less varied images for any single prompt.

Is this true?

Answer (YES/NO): YES